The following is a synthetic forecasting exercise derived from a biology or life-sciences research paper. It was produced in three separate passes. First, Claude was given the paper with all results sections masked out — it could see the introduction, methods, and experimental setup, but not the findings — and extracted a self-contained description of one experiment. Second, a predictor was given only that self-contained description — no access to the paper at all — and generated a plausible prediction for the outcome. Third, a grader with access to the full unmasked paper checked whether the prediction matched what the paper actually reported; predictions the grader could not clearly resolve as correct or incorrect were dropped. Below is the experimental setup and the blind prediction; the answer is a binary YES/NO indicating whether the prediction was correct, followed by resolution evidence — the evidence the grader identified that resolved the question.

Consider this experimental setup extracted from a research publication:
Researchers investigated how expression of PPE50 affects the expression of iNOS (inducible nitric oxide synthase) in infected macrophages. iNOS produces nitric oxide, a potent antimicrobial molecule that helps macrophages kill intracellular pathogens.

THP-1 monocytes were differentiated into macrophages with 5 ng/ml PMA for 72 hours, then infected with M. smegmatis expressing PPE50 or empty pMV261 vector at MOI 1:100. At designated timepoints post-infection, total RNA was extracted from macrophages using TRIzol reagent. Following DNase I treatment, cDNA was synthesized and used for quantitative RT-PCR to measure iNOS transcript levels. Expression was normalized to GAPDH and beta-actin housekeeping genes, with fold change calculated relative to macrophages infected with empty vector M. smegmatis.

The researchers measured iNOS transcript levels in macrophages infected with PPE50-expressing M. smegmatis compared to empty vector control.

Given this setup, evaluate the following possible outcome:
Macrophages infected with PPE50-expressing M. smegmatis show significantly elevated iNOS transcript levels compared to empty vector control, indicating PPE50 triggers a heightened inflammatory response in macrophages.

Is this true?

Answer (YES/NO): YES